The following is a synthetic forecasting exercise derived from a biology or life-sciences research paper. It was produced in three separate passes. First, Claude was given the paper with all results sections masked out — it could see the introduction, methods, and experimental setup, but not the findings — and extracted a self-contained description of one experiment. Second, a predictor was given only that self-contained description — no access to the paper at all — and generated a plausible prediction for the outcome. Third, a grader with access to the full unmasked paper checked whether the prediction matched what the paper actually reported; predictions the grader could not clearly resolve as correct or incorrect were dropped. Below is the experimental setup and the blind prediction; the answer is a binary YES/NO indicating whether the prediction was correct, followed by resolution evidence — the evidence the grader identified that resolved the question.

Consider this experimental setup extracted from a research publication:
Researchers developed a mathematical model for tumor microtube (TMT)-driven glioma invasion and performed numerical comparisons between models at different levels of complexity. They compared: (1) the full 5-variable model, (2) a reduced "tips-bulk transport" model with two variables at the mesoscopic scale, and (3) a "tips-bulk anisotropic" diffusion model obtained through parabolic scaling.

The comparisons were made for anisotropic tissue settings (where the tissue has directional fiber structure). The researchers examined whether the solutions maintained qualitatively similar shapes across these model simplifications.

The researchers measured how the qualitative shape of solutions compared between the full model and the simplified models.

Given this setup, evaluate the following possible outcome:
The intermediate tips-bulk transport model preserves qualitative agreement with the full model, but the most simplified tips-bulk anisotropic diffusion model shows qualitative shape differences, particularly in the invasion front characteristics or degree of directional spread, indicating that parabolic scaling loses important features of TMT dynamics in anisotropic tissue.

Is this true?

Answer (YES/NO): NO